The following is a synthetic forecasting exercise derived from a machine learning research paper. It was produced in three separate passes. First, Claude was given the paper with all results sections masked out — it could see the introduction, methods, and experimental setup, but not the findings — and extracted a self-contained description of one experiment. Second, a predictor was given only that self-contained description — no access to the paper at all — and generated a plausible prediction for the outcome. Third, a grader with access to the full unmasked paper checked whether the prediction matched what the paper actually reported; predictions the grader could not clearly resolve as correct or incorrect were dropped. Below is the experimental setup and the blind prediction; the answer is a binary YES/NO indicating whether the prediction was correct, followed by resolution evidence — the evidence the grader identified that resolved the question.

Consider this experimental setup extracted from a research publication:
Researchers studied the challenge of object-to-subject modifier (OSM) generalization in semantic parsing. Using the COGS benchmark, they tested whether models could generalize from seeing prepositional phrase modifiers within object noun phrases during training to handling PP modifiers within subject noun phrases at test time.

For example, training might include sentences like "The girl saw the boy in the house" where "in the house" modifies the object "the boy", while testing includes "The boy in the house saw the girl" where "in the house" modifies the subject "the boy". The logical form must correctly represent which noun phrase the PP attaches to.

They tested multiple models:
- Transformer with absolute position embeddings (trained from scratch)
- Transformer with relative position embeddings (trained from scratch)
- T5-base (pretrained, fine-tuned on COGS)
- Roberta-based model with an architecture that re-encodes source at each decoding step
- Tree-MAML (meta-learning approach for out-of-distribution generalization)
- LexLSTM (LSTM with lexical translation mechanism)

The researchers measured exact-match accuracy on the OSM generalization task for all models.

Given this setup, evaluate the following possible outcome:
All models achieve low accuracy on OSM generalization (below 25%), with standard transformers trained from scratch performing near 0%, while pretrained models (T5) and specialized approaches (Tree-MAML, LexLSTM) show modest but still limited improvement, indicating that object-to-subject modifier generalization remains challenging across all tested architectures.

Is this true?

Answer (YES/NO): NO